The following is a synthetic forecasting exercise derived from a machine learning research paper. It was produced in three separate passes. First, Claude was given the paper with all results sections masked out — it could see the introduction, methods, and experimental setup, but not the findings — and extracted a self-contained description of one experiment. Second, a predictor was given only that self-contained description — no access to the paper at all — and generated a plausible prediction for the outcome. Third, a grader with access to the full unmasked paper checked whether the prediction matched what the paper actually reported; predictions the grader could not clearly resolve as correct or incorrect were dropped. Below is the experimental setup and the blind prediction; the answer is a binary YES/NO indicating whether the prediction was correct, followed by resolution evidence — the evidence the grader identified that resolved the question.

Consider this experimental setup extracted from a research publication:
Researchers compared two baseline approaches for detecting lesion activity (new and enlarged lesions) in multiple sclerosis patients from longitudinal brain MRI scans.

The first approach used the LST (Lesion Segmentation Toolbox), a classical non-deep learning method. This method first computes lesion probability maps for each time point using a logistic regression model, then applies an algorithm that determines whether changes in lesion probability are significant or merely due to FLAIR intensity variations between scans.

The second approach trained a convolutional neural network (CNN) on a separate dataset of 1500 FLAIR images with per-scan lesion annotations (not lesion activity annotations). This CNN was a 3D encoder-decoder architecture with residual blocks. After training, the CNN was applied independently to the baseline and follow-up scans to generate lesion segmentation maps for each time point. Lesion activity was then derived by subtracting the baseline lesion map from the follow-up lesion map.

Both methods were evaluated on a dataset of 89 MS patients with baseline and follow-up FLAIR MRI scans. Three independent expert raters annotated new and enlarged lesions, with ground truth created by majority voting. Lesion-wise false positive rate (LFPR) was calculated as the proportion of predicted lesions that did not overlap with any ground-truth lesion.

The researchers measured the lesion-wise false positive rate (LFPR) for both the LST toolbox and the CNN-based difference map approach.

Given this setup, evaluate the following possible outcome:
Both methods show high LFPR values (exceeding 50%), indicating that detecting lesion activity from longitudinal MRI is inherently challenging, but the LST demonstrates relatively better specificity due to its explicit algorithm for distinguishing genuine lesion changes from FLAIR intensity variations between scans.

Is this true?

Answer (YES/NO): NO